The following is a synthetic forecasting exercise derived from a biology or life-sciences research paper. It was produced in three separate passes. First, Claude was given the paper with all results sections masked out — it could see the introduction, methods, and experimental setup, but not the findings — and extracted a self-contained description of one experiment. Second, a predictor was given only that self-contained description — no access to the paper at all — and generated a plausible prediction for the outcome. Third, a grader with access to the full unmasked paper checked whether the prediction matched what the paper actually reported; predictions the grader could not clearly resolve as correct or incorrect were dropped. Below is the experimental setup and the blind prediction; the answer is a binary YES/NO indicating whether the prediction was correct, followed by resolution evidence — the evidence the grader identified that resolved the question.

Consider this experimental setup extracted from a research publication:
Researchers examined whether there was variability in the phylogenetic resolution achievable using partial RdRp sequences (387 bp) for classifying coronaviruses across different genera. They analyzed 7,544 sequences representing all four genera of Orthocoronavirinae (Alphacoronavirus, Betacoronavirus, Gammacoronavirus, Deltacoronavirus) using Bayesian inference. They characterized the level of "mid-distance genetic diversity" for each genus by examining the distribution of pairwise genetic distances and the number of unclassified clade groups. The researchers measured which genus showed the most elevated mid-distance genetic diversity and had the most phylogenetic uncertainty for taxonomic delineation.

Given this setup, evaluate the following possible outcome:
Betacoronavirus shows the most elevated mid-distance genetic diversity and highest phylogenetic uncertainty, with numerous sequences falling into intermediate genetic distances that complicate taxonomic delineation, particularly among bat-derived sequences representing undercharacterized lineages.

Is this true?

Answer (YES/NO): NO